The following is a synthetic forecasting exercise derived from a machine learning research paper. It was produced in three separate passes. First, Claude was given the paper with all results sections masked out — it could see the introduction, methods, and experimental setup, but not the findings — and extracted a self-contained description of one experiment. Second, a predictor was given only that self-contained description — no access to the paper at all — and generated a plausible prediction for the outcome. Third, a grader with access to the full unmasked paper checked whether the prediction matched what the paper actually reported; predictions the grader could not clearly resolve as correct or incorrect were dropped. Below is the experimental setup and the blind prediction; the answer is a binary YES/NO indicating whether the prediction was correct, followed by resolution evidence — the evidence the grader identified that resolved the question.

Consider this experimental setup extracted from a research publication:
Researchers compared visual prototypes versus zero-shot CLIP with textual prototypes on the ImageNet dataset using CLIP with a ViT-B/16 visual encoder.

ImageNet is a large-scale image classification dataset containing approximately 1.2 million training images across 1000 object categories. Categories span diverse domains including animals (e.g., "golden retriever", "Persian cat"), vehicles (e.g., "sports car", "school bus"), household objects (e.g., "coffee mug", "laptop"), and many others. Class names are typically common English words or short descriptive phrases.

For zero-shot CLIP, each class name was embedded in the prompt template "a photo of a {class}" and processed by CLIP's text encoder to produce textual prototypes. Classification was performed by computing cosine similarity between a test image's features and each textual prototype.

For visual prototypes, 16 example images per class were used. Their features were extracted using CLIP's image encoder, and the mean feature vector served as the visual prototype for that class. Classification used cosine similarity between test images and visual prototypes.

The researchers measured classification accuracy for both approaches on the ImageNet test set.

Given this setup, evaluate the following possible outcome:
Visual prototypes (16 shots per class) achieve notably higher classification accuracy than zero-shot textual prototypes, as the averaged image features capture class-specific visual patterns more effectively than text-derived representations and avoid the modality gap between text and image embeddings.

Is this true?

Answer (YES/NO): NO